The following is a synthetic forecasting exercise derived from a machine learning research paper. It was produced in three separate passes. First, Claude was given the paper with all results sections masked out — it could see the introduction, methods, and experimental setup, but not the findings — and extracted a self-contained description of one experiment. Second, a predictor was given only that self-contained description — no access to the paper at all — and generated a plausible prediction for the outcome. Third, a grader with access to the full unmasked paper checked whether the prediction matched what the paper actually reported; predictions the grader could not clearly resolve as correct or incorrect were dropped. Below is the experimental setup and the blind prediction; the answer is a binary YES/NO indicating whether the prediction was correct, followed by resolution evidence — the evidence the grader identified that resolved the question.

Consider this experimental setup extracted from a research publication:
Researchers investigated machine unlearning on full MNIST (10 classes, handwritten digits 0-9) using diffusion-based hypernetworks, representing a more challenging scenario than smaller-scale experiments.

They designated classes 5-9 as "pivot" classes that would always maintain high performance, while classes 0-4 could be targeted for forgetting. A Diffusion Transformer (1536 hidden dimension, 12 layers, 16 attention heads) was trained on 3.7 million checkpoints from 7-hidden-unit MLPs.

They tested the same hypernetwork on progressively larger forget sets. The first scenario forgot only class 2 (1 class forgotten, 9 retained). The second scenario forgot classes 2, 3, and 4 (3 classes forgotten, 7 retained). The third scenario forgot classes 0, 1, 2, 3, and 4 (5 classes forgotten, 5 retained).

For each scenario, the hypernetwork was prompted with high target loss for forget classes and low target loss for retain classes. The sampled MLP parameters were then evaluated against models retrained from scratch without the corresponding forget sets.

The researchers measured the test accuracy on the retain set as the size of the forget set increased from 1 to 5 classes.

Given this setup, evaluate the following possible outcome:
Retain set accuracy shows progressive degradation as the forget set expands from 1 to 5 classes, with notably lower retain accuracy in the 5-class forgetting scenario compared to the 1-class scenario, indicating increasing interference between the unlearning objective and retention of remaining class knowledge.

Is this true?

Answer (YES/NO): NO